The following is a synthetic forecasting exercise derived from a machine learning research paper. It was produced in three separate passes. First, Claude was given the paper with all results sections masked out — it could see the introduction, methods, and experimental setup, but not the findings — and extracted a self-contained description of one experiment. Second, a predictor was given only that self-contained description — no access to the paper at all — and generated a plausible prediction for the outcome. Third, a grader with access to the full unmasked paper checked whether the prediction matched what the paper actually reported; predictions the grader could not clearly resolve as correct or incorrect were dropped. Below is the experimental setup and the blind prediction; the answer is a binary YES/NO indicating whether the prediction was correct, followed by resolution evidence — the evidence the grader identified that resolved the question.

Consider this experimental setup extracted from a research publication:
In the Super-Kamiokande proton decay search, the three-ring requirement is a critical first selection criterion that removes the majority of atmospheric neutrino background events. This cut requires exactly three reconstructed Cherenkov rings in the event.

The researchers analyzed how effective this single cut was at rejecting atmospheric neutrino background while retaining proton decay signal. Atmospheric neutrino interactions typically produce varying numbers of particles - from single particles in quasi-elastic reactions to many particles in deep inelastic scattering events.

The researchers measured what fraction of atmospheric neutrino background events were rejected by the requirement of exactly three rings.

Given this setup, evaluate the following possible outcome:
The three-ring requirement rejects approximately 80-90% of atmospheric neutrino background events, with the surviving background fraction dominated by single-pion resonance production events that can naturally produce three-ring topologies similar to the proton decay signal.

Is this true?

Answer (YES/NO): NO